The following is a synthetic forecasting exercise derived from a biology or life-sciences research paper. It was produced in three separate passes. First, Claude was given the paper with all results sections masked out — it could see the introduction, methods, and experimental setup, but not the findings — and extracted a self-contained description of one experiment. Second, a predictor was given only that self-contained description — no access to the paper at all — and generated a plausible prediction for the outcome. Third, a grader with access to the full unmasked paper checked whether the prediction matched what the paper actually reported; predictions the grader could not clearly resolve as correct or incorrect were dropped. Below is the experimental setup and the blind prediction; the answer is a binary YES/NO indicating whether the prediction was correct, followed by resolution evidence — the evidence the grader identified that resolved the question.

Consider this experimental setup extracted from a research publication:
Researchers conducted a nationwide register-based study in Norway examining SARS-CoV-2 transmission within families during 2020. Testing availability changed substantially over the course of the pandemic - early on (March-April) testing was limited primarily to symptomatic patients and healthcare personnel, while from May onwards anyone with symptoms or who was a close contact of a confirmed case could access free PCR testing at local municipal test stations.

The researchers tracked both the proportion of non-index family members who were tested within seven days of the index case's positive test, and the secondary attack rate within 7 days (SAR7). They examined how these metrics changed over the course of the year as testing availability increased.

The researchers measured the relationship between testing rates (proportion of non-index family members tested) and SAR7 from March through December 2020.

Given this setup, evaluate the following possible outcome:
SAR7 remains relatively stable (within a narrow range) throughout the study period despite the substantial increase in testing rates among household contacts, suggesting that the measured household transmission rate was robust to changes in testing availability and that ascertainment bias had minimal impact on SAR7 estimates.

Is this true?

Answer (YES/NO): NO